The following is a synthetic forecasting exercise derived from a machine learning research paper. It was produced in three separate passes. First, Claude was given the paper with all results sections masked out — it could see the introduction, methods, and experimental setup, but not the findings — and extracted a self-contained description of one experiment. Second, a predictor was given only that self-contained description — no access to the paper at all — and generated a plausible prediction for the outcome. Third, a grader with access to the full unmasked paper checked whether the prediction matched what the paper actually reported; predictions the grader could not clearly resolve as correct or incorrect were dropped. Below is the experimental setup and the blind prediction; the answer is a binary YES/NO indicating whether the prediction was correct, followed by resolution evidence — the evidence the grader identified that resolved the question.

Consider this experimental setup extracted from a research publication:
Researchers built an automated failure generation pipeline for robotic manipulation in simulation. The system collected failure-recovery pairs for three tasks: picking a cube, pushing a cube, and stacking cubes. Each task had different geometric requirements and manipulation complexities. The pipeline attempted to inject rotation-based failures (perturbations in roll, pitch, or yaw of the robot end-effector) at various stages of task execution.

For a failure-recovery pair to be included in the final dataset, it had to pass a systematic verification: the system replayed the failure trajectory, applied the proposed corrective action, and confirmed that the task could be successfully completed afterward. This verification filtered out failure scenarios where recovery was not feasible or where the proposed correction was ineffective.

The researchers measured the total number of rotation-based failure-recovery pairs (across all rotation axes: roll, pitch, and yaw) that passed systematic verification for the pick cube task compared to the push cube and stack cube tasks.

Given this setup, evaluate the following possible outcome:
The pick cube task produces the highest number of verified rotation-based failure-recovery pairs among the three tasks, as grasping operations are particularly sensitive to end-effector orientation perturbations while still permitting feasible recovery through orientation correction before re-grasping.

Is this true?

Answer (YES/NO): NO